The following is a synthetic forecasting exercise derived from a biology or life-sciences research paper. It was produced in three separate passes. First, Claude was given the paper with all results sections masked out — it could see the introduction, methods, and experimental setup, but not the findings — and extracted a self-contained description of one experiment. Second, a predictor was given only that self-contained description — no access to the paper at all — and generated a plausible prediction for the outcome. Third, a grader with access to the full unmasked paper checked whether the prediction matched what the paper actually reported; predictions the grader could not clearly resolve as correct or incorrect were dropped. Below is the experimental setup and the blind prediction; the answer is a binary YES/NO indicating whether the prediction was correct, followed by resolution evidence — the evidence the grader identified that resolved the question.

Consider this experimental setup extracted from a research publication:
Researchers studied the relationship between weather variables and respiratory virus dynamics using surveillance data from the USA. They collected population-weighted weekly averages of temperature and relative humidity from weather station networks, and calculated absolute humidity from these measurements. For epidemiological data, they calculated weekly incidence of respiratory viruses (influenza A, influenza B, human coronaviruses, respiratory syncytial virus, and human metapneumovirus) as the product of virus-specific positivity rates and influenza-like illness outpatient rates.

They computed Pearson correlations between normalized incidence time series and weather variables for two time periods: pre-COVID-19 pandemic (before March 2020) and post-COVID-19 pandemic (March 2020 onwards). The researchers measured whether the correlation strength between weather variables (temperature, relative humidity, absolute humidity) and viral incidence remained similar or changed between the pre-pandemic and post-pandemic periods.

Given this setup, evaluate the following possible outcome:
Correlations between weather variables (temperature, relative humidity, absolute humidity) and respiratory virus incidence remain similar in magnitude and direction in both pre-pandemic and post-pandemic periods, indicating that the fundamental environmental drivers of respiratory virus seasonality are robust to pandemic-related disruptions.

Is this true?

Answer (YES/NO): NO